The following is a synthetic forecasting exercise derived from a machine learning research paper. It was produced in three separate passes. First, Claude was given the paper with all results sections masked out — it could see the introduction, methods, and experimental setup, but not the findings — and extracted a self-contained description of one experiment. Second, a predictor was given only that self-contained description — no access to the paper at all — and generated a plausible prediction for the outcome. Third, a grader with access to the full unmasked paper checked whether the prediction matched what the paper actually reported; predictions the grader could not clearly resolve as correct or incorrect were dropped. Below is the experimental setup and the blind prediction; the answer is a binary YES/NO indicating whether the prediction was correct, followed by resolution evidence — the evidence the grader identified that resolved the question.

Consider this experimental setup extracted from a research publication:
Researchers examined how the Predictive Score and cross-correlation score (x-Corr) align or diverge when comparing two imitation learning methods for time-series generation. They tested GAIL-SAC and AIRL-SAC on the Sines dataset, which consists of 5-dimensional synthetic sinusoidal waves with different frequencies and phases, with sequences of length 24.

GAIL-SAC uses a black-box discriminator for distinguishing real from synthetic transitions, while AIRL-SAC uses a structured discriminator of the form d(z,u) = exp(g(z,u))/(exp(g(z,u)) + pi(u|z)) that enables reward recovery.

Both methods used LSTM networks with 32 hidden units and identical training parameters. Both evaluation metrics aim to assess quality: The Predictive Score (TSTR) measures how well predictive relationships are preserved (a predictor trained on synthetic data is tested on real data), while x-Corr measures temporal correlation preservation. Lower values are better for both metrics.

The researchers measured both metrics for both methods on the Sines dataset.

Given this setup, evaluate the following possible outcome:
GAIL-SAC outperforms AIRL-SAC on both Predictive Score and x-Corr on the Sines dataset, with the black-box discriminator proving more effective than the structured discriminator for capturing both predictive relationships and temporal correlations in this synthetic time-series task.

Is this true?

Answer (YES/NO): NO